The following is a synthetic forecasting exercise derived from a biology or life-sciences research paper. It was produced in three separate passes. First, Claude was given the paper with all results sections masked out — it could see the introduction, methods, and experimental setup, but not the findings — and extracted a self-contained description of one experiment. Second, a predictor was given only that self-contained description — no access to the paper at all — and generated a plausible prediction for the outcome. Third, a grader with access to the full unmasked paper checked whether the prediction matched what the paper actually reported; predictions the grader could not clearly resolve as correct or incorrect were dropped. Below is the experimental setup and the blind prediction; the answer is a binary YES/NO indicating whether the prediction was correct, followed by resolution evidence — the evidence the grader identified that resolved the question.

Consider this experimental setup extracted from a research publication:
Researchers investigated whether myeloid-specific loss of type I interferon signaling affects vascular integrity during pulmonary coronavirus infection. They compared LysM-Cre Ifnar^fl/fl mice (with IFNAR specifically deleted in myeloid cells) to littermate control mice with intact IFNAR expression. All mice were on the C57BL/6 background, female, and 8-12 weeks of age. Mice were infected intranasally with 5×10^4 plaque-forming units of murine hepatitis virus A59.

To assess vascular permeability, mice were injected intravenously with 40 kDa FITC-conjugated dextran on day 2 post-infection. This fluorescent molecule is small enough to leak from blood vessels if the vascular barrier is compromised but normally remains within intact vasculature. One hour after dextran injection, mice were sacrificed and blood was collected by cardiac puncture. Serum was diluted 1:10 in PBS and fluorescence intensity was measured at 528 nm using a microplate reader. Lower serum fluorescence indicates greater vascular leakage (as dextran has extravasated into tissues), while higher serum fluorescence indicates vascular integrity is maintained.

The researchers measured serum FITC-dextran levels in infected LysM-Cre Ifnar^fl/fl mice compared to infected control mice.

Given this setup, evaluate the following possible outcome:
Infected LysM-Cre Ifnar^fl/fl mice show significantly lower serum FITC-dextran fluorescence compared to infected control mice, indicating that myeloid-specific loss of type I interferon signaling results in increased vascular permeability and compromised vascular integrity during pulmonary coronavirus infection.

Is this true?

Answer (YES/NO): YES